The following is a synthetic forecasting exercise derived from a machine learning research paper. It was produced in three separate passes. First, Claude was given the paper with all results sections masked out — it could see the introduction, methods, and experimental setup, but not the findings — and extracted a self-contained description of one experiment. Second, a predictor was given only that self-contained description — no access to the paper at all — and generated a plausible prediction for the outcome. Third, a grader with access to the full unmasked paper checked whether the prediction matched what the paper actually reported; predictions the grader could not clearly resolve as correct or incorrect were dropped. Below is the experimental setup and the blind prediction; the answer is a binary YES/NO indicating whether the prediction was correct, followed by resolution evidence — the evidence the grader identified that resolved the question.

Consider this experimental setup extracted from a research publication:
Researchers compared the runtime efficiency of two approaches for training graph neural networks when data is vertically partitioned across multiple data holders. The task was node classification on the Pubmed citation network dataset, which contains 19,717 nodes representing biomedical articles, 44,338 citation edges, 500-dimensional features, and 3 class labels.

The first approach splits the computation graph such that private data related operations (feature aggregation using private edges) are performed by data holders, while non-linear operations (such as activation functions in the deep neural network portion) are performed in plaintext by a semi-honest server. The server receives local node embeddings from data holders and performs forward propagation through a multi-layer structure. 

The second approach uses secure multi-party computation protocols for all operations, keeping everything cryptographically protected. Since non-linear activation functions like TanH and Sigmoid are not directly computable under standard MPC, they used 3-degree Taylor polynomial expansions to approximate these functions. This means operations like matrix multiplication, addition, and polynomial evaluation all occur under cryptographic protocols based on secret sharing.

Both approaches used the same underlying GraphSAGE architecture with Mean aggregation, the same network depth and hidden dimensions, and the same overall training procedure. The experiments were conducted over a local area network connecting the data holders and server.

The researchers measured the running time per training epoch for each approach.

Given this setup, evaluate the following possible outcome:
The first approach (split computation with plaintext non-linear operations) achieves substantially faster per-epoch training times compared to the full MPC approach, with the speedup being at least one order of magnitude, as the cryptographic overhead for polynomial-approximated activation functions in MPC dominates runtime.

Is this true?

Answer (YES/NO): NO